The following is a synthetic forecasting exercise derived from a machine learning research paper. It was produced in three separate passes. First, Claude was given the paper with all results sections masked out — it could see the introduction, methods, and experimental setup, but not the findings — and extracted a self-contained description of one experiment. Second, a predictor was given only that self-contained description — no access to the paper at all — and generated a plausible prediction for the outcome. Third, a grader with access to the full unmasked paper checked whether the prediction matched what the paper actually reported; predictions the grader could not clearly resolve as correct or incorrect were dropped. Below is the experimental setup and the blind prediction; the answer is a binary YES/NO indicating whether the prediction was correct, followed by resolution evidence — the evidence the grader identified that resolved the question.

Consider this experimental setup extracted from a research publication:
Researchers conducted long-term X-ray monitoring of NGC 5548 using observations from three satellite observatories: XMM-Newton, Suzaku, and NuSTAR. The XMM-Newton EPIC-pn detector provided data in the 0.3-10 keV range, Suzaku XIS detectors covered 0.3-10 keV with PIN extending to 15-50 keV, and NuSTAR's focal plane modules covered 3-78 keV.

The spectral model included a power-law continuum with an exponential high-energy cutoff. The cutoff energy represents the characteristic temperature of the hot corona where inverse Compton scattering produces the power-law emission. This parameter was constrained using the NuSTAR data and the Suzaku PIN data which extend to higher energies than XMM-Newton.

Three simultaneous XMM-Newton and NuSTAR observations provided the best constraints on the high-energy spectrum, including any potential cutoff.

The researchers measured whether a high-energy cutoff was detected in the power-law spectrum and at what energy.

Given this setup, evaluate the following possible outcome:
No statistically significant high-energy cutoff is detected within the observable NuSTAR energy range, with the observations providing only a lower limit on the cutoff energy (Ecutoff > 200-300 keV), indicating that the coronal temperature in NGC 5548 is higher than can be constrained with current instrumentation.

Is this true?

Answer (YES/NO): NO